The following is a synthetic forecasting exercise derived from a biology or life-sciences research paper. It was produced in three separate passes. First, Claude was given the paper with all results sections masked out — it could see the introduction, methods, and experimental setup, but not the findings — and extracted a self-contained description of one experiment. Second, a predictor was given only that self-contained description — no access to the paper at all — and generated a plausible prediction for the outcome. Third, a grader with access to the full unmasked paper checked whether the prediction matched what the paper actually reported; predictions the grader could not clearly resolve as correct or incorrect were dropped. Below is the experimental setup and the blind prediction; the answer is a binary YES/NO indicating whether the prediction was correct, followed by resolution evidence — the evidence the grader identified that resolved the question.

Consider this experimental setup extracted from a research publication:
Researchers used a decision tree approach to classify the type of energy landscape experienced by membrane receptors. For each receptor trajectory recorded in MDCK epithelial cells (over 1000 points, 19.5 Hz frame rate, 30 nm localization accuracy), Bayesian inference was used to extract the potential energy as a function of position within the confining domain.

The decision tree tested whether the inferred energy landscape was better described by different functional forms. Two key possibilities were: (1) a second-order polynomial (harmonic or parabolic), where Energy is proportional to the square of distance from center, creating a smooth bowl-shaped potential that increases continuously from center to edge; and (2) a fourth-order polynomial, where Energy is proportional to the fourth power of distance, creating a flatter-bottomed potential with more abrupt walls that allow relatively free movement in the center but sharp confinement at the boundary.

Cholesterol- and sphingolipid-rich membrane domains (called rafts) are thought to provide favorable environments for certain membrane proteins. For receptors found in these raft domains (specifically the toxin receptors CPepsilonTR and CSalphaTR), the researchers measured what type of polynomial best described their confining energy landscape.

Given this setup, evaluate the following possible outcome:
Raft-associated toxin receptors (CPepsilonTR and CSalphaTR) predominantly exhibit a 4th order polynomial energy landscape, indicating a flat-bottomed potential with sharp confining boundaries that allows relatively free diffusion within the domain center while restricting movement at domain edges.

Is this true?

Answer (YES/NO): NO